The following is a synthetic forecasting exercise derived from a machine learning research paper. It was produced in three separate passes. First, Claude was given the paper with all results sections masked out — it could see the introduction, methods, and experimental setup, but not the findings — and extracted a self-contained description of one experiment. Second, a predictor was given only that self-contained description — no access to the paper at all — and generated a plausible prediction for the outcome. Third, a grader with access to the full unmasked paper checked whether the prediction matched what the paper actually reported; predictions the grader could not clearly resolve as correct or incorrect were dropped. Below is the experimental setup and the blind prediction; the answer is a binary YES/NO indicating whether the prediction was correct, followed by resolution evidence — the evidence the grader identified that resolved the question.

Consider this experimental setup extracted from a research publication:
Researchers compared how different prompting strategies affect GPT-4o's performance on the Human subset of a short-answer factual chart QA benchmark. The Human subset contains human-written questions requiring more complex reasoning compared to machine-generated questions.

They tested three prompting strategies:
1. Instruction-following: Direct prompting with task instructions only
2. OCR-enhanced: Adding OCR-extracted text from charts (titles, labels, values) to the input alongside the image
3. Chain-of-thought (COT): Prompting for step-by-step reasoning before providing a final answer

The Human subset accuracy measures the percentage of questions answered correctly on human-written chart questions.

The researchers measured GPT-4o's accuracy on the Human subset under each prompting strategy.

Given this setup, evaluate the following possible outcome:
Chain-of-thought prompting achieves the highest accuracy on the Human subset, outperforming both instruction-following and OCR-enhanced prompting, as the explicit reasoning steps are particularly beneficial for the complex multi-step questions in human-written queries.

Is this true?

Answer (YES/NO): NO